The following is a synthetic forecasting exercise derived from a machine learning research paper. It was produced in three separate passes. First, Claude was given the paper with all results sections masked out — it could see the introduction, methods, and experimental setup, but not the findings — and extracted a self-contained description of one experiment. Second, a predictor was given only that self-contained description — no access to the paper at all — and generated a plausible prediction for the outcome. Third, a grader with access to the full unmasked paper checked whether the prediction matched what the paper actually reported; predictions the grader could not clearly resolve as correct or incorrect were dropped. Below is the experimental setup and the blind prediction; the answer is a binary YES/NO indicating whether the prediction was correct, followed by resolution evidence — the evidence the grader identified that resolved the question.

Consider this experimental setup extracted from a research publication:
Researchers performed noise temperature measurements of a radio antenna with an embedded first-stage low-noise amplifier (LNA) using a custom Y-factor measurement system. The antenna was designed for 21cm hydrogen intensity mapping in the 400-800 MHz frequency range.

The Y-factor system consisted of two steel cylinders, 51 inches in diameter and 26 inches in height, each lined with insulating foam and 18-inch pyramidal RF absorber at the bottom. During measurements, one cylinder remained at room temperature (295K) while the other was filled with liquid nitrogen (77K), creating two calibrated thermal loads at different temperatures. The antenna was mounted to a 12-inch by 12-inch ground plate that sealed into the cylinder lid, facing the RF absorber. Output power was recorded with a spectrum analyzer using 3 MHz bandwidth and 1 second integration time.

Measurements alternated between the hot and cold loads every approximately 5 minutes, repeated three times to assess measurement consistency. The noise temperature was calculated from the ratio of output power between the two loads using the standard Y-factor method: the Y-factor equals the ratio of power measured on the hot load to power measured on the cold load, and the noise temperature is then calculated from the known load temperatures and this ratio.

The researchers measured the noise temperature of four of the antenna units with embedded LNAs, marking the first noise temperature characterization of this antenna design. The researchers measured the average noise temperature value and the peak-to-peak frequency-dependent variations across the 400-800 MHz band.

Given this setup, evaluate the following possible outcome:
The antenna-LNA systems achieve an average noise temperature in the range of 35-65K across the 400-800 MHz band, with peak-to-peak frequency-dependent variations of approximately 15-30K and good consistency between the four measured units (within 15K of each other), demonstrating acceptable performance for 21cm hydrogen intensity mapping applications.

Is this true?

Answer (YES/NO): NO